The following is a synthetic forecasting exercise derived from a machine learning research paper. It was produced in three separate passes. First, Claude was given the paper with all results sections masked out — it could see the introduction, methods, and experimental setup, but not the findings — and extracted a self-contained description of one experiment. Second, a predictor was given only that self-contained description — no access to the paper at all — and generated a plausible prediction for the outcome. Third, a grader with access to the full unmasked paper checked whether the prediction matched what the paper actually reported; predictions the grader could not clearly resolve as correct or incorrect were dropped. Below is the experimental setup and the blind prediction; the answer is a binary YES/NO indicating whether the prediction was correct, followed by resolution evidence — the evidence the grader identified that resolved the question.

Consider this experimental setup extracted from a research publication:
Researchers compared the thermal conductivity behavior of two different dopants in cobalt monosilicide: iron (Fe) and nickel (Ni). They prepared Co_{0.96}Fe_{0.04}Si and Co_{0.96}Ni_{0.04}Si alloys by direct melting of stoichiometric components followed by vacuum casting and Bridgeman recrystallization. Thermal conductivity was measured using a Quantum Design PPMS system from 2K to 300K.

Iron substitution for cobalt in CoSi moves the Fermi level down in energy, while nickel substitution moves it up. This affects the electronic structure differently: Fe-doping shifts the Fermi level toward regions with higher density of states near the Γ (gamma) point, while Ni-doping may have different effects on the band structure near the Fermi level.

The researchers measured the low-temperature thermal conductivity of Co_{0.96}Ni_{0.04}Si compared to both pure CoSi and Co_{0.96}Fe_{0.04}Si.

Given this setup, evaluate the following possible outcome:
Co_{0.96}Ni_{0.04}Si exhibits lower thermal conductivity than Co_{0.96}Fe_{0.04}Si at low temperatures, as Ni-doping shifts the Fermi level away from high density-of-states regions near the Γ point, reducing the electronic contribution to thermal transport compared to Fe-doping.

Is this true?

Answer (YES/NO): NO